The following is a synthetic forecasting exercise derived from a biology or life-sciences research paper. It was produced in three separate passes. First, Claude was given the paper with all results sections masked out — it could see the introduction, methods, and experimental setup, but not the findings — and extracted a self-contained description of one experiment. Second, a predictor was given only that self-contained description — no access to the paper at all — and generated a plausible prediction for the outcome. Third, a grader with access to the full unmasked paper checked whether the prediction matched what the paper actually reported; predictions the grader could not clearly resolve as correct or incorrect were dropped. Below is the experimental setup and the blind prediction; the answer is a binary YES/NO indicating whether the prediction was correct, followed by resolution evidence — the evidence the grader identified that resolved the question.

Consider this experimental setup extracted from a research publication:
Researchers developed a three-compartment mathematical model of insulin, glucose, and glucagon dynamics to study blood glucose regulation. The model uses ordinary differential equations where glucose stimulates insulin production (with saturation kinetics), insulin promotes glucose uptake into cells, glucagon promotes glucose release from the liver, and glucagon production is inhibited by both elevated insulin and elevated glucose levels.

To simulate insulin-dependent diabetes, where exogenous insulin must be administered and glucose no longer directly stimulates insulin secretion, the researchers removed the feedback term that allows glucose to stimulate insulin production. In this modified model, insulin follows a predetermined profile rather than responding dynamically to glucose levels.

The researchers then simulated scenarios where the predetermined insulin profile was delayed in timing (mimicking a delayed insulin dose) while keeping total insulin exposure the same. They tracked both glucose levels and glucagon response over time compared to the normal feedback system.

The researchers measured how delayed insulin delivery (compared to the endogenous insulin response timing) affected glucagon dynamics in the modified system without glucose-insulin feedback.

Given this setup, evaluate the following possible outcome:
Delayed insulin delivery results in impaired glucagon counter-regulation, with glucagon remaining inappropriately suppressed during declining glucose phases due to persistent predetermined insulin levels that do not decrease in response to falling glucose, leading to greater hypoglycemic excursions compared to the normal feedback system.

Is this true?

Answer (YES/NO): YES